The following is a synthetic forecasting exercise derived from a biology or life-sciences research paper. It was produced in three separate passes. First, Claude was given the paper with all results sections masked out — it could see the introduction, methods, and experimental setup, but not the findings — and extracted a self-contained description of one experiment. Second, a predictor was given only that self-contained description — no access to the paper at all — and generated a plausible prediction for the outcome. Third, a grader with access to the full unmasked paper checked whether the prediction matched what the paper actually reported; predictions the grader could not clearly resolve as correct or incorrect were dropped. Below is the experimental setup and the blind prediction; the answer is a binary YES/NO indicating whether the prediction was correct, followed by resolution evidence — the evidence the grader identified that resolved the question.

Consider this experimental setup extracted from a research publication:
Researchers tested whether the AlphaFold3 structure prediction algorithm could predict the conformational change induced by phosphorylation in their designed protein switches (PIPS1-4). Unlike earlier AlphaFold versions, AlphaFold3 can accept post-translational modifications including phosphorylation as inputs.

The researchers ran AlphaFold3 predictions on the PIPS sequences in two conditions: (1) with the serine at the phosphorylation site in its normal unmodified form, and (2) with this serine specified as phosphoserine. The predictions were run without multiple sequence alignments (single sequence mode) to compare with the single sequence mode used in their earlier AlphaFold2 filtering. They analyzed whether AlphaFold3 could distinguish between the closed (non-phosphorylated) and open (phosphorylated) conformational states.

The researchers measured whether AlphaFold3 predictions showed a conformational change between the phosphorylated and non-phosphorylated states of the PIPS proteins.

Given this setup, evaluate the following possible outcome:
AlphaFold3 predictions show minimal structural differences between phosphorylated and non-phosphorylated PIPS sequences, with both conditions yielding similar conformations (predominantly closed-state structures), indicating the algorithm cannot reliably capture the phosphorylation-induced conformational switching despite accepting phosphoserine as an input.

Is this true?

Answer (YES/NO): NO